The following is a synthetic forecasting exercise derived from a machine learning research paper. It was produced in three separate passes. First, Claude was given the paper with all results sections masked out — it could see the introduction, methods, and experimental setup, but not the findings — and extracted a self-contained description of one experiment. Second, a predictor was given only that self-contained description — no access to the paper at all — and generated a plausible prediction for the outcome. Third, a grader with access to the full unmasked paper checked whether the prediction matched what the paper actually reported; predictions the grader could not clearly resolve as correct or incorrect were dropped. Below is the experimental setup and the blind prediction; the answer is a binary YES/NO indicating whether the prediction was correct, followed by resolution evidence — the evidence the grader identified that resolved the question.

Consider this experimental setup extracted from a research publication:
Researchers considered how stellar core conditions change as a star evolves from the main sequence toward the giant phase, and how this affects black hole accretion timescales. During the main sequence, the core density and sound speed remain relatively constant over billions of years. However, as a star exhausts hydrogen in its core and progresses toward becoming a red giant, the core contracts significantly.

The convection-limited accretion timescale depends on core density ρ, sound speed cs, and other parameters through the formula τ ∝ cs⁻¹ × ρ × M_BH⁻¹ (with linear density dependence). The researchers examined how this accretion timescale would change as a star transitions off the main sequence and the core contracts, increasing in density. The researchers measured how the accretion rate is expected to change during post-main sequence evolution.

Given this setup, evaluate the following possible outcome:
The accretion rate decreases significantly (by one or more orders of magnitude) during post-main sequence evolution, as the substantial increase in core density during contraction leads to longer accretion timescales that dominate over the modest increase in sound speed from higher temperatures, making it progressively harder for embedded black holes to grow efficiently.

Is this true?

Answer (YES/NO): NO